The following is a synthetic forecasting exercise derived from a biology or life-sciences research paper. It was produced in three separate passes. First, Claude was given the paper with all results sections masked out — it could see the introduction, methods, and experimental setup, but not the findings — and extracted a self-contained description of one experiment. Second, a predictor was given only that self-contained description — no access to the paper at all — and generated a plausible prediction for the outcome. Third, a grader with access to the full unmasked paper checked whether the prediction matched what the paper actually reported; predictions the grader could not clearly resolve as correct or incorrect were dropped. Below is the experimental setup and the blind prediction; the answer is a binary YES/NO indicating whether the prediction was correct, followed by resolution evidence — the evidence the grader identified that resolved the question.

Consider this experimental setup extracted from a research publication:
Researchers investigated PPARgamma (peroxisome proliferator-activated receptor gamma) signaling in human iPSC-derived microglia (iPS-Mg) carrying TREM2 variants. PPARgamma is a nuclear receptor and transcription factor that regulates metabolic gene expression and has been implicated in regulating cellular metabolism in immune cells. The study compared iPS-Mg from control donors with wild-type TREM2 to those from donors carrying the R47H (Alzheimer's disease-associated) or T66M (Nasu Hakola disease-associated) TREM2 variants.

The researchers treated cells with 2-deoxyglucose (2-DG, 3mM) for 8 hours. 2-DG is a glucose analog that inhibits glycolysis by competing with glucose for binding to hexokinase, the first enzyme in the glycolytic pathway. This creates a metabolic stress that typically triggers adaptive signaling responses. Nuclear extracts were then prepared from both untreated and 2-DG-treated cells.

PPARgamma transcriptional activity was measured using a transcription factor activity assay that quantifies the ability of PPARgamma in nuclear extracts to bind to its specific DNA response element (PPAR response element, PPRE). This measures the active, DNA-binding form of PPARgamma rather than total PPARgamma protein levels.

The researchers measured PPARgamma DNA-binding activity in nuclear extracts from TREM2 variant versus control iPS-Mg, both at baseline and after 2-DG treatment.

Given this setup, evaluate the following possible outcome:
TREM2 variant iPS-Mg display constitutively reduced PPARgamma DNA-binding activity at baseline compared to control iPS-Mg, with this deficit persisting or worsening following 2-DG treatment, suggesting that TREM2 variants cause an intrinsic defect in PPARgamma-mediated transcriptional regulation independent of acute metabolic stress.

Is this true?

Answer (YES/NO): NO